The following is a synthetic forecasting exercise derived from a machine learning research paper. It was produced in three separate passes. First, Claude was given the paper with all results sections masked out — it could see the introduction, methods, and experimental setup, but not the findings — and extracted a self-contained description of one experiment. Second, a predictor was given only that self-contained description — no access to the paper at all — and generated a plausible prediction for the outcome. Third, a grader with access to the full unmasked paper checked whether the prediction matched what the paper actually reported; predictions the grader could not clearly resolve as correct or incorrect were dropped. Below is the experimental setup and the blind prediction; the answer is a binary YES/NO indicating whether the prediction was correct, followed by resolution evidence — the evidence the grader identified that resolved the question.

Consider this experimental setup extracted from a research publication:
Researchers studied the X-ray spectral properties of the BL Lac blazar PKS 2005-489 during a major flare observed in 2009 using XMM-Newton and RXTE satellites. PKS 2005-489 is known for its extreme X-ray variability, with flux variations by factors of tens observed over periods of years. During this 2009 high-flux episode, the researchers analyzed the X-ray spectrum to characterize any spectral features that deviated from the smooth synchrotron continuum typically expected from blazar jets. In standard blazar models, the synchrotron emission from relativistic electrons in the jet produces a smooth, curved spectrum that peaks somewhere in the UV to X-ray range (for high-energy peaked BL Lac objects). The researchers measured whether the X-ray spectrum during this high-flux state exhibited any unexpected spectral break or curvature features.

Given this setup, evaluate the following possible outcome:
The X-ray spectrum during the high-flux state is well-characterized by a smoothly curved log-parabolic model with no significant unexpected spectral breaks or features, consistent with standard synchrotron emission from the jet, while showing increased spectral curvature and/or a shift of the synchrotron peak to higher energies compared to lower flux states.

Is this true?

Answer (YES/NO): NO